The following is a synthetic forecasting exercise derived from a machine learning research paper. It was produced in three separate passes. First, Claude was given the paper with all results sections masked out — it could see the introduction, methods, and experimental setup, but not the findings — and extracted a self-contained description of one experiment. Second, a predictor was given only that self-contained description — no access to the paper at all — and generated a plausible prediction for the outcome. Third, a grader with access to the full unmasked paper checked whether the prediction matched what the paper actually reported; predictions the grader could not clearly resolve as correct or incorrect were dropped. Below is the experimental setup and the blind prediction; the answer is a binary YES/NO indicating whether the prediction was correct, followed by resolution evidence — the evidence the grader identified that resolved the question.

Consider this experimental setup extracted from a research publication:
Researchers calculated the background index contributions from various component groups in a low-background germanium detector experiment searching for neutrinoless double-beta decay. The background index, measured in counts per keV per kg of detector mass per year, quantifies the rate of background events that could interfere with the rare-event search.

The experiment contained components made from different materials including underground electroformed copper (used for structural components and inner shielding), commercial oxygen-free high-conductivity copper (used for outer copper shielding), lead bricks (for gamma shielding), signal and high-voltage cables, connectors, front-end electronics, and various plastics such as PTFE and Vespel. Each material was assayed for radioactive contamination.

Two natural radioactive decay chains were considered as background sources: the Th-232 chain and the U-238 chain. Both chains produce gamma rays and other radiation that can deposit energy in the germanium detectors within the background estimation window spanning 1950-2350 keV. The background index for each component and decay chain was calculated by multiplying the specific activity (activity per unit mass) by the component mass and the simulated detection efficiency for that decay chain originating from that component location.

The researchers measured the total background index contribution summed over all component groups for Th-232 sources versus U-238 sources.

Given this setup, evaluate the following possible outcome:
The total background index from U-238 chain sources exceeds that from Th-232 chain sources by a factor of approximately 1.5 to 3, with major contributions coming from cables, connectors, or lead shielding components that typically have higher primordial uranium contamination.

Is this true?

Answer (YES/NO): NO